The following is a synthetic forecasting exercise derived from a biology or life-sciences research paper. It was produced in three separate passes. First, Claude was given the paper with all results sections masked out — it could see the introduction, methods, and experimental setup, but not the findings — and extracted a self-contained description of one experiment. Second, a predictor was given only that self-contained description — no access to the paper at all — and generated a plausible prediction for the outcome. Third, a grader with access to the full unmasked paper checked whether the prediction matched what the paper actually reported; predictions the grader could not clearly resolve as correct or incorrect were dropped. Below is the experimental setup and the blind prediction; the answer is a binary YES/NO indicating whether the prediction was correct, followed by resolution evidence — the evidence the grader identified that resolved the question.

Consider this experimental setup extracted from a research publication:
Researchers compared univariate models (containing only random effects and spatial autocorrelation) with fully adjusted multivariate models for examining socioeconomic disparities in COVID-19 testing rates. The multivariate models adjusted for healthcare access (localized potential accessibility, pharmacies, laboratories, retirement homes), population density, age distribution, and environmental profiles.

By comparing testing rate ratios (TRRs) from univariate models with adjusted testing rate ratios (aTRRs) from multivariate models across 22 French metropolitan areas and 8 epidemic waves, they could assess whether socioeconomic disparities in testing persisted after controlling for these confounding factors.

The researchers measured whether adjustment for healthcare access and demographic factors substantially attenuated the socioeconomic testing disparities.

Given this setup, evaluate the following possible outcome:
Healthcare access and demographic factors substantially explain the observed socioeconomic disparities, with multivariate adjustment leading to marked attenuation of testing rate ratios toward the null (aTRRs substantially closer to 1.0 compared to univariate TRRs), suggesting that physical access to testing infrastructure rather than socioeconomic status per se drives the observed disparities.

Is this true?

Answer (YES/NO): NO